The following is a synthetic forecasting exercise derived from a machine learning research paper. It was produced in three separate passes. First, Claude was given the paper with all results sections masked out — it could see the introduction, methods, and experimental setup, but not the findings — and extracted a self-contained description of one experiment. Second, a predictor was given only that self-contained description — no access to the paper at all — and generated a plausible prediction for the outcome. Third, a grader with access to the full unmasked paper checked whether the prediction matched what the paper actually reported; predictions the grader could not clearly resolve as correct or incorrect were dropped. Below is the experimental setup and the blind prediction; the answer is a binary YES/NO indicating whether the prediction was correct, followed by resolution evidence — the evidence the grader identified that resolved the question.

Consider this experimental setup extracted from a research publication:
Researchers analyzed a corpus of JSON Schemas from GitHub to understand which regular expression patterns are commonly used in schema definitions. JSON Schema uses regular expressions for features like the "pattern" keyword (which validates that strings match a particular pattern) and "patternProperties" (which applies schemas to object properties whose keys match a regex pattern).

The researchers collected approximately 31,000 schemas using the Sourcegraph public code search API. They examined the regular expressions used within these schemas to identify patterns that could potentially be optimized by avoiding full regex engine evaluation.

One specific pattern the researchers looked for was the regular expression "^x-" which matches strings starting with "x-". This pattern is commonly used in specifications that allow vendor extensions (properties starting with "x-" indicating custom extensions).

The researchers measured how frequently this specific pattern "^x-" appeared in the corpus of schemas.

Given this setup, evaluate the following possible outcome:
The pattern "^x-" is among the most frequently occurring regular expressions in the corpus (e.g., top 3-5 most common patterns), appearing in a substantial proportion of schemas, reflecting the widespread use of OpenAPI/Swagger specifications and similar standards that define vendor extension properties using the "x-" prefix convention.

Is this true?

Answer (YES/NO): NO